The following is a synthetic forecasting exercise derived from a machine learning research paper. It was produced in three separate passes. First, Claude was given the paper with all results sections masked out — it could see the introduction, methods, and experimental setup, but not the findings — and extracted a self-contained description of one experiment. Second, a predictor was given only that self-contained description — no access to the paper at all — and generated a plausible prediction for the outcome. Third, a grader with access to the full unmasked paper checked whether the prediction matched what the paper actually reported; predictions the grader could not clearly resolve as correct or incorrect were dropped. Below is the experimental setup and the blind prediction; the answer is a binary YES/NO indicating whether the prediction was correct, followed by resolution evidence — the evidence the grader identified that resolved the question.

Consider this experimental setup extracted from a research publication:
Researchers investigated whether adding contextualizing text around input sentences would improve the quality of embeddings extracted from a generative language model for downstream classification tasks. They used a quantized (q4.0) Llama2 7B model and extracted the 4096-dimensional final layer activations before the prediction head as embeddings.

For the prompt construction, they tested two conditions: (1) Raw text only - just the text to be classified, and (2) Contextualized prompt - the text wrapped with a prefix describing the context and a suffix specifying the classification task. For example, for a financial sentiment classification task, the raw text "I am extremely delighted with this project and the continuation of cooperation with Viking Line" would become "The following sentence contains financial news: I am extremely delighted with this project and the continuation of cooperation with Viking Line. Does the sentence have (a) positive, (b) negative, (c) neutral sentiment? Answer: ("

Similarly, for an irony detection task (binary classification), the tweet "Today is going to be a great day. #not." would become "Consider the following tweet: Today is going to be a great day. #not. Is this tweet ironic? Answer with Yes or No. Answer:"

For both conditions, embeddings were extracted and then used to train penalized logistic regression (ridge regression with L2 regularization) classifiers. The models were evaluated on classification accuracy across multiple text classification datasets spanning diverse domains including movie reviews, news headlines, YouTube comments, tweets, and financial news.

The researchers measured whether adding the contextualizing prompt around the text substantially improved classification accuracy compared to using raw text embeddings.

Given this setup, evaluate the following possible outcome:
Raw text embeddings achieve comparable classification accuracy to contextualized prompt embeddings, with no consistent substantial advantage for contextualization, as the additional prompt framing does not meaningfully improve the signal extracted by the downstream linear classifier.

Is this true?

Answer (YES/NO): NO